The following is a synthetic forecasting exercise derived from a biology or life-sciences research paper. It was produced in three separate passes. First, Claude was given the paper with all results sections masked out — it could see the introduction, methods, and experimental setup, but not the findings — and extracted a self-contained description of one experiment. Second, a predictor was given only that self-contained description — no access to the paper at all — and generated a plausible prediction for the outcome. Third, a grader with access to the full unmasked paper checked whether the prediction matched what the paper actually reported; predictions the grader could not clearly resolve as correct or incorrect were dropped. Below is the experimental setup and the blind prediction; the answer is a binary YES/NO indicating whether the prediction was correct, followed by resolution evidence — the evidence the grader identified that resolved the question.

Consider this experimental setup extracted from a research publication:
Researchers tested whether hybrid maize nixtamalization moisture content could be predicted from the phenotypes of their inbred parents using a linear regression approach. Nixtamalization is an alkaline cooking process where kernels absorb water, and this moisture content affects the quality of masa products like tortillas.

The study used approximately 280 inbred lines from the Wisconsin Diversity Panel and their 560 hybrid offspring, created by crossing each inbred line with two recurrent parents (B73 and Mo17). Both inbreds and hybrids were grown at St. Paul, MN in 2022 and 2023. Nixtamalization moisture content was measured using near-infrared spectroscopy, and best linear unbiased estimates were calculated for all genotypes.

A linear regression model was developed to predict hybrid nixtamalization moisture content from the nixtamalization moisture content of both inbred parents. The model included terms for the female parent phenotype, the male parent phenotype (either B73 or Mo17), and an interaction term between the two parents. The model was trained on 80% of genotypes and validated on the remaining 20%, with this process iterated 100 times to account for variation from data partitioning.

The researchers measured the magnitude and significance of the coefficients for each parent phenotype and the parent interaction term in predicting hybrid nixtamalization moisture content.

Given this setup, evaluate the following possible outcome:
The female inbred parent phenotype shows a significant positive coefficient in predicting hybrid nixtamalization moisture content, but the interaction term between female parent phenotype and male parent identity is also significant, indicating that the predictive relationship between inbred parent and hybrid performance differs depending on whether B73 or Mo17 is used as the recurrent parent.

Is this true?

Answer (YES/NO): NO